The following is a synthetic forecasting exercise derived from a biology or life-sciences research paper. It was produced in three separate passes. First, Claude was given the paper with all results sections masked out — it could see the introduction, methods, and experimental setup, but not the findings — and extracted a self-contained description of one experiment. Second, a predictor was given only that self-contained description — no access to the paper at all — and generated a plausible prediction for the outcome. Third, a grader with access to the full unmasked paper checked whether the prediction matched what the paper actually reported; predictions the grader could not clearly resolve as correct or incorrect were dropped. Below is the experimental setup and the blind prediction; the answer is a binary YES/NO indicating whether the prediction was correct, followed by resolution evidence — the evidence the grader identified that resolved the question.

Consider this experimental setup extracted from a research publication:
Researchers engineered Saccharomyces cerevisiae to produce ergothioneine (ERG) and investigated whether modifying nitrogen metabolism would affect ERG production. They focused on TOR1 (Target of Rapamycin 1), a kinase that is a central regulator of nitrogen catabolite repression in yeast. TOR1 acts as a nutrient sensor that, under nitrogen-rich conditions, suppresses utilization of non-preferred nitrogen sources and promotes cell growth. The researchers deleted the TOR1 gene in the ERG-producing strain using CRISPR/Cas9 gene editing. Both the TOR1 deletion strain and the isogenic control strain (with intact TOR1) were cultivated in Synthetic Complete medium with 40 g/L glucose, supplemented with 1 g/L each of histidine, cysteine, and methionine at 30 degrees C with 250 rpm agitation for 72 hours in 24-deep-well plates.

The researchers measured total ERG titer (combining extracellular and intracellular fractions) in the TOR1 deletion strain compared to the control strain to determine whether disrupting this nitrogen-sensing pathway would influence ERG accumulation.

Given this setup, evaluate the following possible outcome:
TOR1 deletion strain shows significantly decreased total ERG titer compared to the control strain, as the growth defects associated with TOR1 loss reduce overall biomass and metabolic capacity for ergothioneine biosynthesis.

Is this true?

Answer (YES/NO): NO